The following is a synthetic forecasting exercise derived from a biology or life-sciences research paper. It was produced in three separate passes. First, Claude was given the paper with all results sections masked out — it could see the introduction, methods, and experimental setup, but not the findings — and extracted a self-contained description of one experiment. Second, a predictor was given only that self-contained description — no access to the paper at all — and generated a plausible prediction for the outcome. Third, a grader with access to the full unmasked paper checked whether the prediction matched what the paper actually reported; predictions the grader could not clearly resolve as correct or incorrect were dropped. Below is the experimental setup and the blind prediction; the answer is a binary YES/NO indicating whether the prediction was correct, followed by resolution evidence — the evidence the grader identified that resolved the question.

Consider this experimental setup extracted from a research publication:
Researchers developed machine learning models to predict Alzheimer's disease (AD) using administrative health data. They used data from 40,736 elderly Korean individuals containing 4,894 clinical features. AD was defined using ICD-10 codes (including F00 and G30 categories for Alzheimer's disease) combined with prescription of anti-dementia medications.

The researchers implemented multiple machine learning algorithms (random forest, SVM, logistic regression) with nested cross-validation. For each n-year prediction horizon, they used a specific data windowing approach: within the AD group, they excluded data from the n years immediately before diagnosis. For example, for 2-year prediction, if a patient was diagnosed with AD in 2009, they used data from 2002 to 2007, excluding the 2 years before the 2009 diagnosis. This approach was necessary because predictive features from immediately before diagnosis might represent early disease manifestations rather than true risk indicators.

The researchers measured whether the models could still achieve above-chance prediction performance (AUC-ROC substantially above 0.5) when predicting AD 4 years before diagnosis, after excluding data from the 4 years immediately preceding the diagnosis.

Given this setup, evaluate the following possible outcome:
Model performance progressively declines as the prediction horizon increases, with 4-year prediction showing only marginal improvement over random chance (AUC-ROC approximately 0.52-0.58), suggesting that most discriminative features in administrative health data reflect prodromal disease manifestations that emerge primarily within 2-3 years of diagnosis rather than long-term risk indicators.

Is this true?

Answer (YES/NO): NO